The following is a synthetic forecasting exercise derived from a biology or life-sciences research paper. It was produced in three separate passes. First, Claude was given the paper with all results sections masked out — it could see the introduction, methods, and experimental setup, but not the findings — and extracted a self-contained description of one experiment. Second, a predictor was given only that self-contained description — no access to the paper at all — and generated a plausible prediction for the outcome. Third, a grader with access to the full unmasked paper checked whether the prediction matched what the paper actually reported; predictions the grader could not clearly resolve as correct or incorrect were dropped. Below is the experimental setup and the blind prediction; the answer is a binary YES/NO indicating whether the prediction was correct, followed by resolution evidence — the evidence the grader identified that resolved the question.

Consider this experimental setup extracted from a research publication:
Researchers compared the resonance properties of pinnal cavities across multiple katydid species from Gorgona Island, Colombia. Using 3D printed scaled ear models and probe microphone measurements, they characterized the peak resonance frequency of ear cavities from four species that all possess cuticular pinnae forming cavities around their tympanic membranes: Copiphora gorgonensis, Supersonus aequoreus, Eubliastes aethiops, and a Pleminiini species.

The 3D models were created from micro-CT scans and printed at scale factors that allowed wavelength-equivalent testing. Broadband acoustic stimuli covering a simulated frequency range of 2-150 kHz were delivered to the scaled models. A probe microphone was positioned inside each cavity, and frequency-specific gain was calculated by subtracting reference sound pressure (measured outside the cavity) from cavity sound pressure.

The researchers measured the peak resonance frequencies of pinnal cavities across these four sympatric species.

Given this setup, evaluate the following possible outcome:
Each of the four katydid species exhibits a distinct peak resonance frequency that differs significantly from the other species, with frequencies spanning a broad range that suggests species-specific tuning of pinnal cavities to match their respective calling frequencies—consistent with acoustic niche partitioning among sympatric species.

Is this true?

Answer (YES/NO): NO